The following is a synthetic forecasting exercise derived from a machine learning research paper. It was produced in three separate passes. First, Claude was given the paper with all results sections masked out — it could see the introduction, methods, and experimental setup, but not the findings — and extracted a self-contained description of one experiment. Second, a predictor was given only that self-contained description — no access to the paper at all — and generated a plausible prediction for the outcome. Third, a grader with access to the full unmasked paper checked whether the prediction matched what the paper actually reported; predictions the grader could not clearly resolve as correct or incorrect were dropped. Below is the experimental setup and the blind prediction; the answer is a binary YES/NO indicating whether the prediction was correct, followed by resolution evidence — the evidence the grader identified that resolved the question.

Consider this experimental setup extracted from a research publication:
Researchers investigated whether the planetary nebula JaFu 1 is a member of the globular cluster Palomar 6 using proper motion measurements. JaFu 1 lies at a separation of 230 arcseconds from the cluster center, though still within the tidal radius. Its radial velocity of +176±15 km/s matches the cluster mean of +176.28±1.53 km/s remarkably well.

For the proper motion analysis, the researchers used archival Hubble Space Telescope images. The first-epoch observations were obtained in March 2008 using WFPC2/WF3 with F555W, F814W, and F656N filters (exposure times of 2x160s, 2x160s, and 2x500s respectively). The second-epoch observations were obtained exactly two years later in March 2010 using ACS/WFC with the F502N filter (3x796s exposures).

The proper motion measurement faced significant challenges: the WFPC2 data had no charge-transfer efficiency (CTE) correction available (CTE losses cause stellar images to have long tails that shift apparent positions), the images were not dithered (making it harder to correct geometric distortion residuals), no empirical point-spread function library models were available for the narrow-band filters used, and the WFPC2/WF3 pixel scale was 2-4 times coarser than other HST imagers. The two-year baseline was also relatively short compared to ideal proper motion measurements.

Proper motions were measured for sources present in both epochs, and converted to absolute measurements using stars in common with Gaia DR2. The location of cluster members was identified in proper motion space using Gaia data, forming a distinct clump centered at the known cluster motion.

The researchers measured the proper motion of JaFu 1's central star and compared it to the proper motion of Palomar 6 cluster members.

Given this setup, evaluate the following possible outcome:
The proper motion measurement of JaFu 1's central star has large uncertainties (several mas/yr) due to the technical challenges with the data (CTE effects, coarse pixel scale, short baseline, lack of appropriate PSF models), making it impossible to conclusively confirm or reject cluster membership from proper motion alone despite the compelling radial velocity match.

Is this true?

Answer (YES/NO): NO